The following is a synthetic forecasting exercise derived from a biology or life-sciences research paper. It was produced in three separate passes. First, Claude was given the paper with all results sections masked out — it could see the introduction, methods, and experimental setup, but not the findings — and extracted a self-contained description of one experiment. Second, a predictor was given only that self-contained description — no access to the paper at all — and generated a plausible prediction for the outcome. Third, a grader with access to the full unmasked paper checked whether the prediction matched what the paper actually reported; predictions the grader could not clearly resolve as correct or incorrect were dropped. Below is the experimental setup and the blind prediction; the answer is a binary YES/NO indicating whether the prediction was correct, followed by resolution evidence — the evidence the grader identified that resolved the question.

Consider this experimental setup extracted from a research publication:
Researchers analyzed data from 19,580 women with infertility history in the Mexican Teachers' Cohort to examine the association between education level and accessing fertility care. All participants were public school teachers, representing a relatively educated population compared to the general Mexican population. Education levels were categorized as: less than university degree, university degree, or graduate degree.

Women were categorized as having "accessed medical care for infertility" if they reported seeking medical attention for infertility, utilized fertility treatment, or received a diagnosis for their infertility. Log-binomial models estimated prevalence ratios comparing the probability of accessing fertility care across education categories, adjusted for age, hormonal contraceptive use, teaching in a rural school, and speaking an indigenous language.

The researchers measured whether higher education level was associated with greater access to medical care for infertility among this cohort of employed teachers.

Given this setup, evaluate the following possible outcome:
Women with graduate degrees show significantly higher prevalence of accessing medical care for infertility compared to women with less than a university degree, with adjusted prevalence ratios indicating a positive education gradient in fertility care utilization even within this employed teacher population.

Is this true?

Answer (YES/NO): YES